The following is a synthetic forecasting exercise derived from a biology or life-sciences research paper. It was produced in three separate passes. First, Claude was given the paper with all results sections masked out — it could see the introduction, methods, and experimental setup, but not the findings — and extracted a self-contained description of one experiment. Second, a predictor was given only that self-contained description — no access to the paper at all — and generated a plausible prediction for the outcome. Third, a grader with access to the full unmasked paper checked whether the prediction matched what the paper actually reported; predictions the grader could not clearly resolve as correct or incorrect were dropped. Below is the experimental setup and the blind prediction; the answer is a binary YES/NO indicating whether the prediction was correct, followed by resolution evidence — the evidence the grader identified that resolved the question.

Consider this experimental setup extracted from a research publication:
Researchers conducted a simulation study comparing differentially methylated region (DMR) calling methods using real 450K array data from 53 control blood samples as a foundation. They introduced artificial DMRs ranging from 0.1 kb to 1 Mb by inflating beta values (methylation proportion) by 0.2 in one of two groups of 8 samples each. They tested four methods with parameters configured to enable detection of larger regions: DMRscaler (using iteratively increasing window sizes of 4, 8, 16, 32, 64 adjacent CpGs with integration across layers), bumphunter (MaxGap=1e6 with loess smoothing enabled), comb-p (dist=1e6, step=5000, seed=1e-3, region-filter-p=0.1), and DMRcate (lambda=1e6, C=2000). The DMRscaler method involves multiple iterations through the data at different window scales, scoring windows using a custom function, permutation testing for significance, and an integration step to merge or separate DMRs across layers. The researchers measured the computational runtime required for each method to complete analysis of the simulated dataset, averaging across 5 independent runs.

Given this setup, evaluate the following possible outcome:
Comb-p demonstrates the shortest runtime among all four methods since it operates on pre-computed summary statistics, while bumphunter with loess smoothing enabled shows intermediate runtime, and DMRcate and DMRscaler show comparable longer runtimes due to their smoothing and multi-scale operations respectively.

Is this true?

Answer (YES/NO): NO